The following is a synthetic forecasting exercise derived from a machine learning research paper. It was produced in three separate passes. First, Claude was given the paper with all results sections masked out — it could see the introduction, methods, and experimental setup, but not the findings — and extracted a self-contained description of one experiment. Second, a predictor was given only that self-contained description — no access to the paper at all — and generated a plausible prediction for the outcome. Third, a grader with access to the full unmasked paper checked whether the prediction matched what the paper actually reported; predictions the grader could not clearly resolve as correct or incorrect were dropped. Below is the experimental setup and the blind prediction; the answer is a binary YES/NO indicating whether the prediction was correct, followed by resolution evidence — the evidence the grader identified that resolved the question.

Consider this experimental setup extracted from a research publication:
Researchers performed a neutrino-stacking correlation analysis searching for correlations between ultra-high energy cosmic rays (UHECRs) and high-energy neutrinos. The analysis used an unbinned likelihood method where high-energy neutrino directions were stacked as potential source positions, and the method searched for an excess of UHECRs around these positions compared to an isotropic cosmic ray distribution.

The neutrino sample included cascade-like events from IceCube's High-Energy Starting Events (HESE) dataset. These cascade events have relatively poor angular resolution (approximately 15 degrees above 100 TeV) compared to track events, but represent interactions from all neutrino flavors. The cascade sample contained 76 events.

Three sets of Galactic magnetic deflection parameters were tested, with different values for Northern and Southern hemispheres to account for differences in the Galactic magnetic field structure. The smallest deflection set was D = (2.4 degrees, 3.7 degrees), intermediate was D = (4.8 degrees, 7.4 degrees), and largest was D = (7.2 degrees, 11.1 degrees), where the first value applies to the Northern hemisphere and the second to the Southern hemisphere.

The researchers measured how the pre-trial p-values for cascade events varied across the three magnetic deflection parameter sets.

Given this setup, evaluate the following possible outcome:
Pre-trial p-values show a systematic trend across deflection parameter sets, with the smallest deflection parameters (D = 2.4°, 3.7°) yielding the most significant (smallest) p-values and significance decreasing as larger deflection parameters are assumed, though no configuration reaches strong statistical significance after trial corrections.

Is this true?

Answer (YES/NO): NO